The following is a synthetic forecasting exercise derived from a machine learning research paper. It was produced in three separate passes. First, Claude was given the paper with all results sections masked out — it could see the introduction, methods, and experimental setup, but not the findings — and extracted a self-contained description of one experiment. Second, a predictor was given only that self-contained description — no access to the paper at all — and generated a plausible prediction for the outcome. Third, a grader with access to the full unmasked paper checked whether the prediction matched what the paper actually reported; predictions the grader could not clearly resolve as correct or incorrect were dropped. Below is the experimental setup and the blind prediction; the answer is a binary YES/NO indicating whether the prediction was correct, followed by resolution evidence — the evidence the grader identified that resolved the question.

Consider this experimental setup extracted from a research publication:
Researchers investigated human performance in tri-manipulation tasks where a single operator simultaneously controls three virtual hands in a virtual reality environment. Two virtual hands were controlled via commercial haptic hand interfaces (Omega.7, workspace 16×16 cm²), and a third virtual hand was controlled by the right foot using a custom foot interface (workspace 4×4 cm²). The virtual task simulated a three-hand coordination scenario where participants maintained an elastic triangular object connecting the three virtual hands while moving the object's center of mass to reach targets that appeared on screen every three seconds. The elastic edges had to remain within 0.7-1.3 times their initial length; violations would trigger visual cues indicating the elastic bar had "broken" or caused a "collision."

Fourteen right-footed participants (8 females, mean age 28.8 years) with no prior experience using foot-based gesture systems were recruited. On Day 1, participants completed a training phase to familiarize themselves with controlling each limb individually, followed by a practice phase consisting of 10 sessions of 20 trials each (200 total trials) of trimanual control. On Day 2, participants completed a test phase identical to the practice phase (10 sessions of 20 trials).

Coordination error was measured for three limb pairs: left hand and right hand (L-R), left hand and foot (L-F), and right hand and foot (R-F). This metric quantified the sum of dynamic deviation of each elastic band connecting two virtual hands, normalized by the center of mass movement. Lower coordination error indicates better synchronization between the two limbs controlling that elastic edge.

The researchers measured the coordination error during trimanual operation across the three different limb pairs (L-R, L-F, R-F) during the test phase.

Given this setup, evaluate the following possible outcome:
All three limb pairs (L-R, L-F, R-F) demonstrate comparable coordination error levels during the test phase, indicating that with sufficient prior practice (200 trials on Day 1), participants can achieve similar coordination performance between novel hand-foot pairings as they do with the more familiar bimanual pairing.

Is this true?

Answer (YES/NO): NO